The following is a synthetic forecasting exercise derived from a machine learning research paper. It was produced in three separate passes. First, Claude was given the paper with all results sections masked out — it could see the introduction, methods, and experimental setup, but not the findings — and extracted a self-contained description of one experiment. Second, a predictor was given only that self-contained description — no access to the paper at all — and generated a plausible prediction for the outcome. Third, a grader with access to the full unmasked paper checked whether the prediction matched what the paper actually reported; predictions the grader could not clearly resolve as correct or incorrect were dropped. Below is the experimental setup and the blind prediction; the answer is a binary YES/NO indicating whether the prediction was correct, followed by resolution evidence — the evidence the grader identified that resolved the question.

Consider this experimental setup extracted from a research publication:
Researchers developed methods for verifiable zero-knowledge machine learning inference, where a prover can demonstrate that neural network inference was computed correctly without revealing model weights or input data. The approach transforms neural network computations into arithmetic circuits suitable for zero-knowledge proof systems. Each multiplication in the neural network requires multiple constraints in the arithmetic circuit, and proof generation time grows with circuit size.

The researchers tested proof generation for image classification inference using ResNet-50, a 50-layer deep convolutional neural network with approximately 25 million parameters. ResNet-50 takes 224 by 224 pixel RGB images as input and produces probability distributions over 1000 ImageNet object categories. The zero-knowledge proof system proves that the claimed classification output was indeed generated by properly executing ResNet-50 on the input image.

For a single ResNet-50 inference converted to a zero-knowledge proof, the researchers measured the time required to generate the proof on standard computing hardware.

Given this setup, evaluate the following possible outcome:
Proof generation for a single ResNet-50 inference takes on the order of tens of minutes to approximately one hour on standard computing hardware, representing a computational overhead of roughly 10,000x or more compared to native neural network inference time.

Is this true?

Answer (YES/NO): NO